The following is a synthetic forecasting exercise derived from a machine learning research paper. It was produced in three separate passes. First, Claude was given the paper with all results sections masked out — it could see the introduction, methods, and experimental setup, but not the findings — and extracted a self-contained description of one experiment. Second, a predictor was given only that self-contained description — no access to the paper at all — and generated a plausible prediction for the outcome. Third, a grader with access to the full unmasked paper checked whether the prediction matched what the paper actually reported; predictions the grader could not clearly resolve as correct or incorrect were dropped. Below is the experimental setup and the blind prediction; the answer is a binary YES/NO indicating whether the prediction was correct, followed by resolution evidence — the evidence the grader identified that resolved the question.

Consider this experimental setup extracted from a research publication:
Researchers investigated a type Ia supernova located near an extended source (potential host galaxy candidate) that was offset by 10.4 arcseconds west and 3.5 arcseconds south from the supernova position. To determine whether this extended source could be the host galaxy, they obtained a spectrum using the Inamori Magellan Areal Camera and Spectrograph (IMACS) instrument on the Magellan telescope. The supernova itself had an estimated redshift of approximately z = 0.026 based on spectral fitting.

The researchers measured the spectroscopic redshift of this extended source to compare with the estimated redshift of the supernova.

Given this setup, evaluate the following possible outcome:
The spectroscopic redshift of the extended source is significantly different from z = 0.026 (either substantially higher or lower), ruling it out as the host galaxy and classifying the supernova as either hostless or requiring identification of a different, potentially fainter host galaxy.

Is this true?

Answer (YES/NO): YES